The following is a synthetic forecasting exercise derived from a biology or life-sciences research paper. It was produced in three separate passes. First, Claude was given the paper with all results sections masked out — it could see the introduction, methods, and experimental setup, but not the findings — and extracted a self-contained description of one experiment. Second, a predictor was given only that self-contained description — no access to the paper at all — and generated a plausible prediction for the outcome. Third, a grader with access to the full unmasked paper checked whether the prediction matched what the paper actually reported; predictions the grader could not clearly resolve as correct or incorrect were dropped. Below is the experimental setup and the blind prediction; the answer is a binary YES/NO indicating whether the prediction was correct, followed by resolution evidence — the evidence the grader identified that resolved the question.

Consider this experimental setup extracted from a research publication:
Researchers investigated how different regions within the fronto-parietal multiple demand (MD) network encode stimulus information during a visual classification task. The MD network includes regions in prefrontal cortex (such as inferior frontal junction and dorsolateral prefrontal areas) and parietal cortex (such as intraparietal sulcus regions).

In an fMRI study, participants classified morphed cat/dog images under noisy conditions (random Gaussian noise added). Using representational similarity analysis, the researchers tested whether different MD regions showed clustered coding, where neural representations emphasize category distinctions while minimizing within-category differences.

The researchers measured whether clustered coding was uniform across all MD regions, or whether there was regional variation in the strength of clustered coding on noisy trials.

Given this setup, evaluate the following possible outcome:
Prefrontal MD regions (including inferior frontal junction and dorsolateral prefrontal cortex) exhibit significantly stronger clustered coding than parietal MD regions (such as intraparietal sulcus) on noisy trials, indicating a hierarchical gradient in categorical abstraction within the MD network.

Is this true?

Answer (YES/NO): NO